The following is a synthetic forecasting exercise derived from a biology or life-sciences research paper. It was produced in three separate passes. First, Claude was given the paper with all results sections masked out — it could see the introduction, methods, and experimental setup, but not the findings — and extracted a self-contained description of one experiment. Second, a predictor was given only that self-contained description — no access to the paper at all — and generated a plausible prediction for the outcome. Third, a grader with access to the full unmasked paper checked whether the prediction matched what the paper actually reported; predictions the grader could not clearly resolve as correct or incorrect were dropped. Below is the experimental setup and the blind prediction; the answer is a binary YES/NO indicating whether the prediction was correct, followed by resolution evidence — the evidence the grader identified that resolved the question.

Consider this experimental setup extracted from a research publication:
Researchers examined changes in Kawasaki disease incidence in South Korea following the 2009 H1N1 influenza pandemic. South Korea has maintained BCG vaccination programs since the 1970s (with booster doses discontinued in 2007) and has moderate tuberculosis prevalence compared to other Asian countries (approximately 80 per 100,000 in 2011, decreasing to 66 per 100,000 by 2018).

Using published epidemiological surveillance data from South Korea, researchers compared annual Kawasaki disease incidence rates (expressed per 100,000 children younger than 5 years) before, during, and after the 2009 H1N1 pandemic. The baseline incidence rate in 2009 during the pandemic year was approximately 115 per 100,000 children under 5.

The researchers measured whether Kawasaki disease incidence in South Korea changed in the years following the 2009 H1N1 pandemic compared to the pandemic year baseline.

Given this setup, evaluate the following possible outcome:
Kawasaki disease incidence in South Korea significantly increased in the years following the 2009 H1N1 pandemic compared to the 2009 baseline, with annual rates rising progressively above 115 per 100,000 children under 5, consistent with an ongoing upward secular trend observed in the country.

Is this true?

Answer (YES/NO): YES